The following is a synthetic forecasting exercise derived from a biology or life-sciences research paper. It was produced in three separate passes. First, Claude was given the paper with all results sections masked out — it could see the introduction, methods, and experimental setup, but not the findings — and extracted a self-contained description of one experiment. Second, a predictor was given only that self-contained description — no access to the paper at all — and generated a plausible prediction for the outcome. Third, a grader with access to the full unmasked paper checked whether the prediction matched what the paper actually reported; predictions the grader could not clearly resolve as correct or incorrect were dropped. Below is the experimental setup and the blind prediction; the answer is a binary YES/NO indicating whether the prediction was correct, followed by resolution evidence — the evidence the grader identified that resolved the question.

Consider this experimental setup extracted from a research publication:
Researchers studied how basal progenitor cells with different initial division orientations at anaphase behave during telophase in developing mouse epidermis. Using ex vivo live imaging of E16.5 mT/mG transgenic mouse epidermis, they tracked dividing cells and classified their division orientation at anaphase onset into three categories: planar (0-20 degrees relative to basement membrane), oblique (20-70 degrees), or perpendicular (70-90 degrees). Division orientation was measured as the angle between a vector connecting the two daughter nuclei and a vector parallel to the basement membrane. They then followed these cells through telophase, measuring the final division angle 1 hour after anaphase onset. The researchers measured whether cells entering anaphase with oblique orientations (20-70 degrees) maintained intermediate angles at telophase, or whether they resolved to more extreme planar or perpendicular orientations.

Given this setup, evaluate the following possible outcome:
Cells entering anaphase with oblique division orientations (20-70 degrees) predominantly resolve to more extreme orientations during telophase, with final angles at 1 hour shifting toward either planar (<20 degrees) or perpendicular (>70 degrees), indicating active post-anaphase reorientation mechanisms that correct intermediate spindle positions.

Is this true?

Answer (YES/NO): YES